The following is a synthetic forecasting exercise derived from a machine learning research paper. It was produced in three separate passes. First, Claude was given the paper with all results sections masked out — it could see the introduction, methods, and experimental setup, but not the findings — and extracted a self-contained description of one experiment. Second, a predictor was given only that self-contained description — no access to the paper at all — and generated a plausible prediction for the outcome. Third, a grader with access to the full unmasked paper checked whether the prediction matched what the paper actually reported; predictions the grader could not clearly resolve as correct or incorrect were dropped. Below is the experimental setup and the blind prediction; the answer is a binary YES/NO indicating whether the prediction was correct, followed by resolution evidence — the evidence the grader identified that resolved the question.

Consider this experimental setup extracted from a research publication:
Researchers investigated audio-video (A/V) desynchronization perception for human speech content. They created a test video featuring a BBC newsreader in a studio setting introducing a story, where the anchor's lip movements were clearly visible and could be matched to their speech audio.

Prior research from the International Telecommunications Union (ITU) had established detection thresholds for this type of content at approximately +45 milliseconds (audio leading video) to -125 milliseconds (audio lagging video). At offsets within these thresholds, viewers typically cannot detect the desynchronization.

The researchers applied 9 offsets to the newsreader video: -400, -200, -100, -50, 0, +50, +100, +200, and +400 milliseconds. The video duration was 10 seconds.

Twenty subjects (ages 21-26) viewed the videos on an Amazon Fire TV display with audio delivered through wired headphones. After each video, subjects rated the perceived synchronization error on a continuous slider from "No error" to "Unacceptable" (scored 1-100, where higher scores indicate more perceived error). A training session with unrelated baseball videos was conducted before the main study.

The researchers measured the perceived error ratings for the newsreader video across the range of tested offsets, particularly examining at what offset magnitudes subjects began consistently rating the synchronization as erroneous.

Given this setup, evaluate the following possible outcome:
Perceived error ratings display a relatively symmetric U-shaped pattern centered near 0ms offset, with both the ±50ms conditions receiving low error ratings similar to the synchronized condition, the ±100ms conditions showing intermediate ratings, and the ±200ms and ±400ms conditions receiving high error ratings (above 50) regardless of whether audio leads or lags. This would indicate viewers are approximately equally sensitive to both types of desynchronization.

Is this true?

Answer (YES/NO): NO